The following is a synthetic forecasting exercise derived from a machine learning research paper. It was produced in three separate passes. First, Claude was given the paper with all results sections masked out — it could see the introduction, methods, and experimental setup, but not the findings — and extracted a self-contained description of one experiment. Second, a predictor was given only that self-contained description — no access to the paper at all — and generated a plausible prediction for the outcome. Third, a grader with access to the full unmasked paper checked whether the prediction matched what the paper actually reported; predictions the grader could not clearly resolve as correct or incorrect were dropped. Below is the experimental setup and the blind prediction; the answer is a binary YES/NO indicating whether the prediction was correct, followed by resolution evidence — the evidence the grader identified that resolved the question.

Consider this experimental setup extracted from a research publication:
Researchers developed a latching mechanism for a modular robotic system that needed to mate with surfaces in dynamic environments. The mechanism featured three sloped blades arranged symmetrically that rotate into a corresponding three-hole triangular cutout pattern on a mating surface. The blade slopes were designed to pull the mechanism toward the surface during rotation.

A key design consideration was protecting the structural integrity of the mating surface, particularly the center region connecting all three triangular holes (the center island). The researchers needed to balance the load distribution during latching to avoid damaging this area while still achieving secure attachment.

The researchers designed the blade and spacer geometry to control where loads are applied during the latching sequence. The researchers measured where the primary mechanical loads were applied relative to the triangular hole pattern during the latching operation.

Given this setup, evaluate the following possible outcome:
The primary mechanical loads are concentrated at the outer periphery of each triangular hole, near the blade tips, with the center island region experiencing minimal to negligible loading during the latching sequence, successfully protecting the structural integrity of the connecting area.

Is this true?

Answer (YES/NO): YES